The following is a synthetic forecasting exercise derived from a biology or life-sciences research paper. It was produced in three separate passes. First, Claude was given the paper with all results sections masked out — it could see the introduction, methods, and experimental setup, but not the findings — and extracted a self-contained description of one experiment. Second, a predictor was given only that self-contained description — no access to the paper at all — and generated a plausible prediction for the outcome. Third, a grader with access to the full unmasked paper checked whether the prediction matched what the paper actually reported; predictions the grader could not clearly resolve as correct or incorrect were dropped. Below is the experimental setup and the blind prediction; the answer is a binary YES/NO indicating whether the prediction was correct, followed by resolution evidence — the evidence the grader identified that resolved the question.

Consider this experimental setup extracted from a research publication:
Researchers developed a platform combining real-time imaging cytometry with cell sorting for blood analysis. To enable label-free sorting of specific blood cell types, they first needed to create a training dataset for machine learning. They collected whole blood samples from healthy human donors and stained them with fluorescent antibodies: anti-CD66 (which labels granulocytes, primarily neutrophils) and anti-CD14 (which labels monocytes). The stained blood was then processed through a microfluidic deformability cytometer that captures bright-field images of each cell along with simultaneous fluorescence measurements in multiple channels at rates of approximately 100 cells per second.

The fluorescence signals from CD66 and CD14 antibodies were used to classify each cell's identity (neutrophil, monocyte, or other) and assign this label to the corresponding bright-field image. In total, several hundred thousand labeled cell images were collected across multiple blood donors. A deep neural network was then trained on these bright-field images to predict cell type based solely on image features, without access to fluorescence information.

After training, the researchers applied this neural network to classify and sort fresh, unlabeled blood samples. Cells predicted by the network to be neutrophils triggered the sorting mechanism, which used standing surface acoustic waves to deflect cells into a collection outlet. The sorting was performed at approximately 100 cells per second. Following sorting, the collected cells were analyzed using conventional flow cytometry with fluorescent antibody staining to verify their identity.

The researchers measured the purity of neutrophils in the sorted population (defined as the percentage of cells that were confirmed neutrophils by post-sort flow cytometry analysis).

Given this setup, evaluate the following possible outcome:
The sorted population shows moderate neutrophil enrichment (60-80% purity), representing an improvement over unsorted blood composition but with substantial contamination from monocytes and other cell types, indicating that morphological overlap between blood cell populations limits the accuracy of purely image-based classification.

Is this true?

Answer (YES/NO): NO